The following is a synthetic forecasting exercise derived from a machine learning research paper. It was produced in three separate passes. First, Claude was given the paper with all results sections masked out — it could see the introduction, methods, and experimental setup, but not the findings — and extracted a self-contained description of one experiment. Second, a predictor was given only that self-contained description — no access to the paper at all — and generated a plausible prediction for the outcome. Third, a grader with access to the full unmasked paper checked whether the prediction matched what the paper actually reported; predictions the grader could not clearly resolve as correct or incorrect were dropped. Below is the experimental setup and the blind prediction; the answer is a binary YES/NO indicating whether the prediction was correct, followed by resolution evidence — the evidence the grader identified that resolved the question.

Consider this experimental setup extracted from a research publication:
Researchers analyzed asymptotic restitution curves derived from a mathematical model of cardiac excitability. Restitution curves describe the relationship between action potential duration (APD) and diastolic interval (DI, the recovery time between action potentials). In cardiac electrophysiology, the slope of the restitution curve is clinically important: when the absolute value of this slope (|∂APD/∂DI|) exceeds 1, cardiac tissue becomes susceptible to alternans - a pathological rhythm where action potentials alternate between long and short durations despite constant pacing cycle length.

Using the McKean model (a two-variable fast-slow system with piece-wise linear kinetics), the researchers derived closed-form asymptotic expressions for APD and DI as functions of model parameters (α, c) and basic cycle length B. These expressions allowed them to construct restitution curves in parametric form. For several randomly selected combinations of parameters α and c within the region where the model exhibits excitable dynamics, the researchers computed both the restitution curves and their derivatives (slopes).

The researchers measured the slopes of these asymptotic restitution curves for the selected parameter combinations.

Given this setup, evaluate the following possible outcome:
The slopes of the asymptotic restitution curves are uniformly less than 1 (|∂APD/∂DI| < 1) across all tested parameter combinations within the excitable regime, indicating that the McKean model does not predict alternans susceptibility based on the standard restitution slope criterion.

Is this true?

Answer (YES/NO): YES